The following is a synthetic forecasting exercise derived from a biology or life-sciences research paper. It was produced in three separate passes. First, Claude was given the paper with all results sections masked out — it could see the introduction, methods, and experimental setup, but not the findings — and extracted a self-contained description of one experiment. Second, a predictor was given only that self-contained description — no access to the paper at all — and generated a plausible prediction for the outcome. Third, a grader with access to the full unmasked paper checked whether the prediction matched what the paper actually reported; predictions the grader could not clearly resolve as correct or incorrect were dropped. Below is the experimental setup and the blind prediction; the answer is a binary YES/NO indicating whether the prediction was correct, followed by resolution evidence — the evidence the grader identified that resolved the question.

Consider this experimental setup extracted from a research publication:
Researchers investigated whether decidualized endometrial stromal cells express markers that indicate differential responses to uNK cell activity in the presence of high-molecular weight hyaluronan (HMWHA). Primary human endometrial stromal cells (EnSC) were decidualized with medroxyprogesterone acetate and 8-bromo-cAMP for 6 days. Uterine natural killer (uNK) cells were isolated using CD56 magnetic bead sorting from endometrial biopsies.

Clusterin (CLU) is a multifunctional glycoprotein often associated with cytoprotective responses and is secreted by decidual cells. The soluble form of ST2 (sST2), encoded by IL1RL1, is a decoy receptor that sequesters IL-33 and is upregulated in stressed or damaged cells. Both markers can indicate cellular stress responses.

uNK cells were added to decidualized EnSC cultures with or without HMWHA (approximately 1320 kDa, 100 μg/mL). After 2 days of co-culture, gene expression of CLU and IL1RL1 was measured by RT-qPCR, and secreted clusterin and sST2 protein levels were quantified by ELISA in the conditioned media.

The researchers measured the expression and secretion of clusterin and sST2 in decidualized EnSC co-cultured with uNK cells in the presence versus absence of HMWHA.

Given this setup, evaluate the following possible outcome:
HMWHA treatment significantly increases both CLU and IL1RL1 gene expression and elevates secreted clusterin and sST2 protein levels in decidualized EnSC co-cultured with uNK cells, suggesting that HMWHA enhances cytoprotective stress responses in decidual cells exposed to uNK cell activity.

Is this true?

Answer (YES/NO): NO